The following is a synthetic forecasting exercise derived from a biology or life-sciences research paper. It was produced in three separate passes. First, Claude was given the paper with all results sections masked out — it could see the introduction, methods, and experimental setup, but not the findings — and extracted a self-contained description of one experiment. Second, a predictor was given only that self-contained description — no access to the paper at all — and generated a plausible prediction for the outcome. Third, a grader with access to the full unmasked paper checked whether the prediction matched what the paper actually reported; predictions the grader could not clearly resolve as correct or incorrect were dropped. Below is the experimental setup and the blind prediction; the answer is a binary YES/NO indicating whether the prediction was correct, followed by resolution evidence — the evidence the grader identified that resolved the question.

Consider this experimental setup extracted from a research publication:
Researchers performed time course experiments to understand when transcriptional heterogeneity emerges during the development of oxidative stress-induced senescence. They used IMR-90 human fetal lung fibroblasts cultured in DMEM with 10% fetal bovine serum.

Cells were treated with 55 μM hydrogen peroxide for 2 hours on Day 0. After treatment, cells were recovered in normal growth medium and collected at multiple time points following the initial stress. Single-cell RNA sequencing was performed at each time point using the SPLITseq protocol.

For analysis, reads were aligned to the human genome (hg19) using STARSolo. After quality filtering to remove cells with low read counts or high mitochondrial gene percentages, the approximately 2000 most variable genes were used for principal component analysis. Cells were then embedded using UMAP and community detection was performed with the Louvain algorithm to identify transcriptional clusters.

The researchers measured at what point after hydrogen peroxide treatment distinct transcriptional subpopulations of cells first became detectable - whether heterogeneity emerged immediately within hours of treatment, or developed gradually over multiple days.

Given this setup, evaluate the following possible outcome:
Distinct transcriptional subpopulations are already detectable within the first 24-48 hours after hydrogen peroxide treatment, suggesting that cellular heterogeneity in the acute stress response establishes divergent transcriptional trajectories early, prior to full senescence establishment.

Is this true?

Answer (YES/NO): NO